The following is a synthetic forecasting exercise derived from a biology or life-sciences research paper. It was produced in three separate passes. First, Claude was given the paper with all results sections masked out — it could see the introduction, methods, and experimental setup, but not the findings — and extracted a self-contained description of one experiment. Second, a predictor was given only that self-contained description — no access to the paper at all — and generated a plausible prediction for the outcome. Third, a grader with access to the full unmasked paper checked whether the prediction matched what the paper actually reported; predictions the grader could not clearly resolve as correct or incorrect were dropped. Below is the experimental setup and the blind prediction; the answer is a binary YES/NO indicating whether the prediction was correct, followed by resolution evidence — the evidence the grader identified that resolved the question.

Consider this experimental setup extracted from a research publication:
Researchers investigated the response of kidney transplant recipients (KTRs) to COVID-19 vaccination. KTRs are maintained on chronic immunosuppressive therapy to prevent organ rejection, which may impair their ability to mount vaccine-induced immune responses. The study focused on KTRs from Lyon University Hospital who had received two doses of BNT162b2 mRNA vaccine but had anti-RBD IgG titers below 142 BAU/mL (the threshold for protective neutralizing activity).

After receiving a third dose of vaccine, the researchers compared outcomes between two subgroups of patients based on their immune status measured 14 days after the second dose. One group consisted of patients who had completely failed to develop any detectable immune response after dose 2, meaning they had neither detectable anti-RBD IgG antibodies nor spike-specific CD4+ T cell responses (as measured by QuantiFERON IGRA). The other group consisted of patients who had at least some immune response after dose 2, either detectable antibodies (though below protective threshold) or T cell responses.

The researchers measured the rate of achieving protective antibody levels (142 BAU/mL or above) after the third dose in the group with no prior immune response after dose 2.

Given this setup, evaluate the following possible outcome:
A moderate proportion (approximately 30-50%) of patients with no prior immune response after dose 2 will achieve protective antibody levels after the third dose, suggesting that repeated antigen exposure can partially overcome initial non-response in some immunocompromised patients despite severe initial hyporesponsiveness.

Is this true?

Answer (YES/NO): NO